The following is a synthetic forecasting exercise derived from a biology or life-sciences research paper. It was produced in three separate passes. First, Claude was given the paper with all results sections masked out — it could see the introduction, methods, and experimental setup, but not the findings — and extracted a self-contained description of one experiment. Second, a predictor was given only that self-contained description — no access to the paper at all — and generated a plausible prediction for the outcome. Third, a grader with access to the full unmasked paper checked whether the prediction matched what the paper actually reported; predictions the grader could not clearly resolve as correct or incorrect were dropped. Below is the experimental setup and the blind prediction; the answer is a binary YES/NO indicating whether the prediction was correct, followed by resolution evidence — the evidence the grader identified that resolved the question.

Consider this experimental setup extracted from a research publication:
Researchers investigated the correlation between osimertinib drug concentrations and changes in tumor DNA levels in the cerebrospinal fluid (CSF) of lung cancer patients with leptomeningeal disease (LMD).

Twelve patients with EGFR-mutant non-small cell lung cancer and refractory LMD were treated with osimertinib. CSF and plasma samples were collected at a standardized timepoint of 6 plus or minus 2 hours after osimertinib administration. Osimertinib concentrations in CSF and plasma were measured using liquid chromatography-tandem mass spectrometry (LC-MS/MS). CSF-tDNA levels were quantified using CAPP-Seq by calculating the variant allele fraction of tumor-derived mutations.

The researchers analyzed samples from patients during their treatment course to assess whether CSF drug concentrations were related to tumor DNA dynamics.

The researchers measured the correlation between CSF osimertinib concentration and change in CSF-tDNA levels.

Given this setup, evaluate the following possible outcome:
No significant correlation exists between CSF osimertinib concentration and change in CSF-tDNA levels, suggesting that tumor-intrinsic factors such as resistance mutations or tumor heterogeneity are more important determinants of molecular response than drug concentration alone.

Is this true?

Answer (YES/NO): YES